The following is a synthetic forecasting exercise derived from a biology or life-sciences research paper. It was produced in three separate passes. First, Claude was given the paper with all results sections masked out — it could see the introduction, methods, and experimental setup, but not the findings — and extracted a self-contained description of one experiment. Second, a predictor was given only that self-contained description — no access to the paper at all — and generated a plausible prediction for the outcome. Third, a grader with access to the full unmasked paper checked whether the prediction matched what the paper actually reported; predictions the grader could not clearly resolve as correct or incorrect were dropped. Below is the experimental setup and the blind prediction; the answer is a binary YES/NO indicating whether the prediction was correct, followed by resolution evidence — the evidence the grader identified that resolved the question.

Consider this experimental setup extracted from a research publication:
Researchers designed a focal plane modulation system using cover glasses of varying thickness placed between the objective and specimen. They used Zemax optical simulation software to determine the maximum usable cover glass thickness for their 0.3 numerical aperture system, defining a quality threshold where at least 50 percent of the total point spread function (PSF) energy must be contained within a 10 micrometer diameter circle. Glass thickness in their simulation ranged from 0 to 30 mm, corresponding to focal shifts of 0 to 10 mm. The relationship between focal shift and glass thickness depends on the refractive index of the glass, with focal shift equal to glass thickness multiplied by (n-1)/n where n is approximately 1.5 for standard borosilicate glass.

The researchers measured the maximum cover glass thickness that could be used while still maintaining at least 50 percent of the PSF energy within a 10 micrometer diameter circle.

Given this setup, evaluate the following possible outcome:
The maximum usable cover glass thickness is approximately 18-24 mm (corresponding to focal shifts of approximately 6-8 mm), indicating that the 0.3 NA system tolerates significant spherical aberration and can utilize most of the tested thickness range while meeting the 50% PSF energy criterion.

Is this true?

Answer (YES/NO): NO